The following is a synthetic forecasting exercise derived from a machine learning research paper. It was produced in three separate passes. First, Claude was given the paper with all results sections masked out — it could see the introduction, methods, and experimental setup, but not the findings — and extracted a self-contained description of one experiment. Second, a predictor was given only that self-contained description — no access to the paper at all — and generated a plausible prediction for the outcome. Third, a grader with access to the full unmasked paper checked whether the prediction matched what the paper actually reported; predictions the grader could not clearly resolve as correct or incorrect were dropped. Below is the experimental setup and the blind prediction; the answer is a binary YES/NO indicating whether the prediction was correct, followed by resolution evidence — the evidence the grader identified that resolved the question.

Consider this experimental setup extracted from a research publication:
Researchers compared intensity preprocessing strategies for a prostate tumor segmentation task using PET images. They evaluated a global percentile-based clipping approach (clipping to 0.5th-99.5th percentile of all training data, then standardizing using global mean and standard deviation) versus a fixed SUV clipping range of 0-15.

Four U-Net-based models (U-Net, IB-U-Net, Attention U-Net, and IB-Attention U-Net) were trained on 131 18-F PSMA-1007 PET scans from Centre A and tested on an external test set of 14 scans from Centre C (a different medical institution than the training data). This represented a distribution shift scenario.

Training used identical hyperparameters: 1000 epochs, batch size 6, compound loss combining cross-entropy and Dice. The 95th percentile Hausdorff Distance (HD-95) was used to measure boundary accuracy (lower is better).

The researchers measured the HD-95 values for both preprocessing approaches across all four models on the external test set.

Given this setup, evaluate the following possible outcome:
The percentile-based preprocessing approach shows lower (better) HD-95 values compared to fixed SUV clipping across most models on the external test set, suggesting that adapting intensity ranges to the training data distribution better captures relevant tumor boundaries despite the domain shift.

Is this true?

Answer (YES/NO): NO